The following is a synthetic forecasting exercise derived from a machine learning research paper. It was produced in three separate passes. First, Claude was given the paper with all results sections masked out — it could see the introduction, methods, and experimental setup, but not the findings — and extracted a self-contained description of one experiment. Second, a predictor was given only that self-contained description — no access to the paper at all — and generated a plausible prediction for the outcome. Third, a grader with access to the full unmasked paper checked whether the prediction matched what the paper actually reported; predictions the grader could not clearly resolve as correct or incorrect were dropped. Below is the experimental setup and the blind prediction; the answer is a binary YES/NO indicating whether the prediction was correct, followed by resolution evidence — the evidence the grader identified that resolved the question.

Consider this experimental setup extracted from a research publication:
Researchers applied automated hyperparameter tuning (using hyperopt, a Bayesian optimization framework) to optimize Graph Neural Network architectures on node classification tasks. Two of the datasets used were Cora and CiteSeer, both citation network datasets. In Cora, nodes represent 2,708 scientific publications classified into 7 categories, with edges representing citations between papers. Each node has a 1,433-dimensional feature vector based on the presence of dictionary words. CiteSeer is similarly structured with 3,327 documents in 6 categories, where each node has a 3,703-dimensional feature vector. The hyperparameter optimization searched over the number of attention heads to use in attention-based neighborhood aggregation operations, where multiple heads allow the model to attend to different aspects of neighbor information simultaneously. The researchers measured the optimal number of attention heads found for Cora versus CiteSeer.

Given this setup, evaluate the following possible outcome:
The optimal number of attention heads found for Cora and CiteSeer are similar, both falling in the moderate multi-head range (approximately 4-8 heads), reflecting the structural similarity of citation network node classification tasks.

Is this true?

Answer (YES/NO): NO